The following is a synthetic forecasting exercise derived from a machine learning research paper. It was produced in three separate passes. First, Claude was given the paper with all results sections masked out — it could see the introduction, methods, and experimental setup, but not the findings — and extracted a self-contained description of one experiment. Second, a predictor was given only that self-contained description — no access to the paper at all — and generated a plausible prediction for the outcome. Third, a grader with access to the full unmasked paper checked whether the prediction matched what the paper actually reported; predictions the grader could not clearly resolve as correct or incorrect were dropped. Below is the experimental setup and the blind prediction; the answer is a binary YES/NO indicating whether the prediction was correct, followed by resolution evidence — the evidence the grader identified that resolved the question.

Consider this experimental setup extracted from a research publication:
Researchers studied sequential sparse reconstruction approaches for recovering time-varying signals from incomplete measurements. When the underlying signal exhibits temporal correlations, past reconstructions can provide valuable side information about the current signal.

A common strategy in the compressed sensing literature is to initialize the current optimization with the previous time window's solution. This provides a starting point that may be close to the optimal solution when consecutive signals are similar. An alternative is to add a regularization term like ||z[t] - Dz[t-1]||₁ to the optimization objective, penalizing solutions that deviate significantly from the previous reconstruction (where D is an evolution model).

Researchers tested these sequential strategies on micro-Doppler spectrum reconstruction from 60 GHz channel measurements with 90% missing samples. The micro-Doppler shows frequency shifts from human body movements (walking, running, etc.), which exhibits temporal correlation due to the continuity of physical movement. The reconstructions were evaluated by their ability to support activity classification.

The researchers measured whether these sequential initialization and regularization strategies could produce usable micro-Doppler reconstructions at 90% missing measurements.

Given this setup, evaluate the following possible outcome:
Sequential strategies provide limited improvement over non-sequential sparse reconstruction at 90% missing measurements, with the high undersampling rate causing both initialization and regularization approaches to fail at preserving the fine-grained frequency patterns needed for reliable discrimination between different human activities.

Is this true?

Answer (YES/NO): YES